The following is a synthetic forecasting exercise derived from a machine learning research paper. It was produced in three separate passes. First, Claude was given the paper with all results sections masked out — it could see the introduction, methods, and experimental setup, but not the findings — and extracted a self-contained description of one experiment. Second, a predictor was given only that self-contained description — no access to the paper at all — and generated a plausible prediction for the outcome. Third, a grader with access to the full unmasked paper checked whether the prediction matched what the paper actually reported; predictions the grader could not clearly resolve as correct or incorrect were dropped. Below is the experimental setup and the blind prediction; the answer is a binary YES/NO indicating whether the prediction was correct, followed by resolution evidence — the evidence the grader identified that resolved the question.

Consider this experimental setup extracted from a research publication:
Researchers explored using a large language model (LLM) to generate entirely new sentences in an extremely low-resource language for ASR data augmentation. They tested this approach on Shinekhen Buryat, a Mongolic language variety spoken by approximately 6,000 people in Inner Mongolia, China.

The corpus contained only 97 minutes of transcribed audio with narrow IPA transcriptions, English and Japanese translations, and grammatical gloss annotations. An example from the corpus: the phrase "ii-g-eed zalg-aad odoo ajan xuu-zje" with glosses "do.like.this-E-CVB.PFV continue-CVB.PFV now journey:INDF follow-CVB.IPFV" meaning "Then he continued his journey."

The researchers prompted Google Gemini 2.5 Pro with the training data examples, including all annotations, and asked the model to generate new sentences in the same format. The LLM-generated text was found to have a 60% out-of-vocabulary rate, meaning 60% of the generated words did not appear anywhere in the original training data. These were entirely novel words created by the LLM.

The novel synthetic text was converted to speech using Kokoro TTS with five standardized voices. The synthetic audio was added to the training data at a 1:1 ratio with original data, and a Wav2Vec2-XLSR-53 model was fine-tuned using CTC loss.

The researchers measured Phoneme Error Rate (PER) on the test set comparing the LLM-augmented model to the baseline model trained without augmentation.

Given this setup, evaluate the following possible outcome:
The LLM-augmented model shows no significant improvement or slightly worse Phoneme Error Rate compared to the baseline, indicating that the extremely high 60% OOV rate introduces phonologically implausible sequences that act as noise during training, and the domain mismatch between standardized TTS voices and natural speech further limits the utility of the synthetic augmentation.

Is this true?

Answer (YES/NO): YES